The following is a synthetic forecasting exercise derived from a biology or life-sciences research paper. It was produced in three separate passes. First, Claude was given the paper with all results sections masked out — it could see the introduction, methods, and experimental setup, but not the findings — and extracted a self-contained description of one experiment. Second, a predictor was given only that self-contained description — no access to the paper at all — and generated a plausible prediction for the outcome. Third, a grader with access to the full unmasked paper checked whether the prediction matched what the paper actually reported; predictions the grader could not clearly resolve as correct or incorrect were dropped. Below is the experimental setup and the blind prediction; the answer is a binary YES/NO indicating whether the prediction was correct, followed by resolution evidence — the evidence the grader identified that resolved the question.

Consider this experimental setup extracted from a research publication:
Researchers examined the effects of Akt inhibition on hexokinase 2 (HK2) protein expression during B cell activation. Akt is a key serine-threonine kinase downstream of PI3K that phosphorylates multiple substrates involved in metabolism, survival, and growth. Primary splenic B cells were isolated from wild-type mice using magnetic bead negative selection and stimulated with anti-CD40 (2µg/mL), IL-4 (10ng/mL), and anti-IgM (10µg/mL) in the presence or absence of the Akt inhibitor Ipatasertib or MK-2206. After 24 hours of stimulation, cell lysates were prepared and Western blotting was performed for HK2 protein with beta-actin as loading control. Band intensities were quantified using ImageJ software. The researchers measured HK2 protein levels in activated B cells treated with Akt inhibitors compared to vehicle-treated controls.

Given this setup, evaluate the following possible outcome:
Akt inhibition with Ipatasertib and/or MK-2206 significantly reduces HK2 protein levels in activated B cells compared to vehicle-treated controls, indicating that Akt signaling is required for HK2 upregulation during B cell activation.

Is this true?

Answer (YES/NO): NO